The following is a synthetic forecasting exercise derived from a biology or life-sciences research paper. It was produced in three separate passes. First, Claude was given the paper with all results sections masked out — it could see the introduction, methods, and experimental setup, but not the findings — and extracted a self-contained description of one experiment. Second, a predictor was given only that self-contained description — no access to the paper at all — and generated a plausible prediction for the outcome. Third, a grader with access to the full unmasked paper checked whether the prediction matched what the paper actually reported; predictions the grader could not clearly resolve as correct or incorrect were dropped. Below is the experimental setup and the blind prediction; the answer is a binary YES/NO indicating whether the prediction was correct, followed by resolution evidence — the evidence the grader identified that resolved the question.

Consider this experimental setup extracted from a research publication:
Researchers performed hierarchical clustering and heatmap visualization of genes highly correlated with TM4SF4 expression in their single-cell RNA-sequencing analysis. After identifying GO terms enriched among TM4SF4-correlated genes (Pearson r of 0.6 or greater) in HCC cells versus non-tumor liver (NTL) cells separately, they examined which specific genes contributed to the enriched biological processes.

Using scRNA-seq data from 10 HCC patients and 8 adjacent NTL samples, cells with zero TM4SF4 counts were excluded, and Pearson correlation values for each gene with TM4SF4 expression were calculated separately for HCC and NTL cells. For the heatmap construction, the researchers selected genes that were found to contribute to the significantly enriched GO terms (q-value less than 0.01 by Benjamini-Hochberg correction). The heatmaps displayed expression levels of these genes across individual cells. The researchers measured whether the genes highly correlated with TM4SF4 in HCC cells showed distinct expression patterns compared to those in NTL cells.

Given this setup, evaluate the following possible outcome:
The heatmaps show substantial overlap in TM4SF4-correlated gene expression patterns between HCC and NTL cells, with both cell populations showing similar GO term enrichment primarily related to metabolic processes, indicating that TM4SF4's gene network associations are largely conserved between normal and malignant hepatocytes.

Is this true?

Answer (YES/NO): NO